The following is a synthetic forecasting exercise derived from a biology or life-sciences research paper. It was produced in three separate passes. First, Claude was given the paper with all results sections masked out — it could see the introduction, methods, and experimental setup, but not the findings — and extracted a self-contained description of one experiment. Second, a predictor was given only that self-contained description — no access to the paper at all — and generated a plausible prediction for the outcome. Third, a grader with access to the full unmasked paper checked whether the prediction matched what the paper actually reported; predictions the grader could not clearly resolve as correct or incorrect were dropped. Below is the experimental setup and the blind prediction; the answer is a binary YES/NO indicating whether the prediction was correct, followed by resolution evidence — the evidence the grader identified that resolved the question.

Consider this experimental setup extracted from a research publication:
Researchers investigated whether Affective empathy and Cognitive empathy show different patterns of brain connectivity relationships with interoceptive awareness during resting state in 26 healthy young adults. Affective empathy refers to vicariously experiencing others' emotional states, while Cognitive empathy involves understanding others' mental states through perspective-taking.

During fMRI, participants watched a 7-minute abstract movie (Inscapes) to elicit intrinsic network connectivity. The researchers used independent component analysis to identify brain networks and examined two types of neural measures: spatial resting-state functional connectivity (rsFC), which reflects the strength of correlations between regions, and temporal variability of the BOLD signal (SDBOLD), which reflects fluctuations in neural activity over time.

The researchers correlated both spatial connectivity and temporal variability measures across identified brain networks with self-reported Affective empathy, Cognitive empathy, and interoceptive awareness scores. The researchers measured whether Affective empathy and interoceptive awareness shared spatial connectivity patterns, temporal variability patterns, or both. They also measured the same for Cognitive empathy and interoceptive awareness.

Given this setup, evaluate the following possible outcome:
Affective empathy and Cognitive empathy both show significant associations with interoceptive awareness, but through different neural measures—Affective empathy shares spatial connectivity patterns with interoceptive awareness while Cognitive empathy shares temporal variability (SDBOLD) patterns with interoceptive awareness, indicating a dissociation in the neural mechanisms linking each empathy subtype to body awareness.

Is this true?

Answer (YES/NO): NO